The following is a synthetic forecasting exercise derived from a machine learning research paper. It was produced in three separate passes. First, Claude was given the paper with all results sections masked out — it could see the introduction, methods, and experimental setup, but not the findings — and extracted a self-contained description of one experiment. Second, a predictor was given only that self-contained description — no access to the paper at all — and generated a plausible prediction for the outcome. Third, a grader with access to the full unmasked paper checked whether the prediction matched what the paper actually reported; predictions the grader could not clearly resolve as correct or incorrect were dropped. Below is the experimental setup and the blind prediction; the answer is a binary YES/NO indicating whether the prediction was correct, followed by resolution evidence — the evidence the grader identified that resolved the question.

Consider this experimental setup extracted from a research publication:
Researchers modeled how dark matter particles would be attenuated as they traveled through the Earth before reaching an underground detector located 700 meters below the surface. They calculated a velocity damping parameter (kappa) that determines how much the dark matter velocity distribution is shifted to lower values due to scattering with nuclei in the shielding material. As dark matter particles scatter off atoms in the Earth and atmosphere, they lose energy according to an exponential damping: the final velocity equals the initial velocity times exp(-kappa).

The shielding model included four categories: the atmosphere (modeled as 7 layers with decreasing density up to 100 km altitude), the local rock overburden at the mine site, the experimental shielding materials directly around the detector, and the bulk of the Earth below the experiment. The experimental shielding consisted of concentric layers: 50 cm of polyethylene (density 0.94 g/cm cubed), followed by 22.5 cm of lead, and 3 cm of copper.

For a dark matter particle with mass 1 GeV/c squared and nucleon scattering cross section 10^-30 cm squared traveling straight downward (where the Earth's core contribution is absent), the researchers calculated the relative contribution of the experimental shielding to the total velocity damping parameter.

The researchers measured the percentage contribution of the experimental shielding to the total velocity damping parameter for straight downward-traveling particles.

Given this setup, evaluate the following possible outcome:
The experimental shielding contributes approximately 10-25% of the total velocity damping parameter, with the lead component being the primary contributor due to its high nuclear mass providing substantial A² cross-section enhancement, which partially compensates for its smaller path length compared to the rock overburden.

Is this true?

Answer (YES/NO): NO